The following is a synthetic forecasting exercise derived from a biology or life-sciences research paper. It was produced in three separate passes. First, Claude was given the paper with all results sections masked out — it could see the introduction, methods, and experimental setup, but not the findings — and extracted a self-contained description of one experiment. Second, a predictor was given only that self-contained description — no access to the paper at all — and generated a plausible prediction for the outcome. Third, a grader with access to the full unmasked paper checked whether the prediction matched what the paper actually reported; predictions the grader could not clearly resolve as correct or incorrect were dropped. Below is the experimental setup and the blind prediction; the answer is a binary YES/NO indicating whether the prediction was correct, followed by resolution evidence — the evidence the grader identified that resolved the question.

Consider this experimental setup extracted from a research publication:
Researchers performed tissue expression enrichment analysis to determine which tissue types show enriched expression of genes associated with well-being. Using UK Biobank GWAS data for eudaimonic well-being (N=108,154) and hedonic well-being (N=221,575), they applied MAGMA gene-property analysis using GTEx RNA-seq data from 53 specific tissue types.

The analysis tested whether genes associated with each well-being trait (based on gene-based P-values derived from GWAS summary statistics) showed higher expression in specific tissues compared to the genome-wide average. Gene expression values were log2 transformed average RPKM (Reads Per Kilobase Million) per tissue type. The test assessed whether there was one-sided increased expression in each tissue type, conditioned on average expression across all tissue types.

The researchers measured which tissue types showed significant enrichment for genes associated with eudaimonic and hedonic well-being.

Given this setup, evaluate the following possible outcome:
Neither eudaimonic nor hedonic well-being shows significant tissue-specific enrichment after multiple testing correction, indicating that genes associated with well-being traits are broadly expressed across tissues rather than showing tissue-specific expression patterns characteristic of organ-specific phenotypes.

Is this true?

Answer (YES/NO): NO